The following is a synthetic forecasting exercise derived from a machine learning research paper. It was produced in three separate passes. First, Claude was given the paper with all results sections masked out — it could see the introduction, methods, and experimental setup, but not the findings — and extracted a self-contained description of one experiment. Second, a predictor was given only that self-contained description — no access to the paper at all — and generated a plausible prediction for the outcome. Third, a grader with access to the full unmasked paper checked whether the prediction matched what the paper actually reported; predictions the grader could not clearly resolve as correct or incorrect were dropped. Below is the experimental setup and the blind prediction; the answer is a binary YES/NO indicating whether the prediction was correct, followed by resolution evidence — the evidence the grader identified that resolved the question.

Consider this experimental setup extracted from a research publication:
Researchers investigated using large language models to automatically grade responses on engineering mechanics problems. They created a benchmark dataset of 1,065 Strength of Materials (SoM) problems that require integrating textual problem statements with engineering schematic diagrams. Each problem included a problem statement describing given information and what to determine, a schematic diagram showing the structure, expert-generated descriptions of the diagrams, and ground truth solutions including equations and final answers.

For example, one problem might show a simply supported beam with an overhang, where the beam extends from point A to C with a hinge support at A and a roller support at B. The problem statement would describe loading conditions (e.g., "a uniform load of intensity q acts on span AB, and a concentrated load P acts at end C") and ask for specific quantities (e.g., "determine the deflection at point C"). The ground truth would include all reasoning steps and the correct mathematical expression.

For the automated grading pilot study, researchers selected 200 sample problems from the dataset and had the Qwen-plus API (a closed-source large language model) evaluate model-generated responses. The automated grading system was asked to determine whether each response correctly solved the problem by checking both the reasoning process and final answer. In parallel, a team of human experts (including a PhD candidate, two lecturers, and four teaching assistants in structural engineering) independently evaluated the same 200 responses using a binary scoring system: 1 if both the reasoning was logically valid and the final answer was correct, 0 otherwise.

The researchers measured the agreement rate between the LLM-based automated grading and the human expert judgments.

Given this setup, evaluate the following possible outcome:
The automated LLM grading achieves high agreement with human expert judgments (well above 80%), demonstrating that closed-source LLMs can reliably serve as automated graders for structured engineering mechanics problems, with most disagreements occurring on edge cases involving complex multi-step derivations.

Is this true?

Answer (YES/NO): NO